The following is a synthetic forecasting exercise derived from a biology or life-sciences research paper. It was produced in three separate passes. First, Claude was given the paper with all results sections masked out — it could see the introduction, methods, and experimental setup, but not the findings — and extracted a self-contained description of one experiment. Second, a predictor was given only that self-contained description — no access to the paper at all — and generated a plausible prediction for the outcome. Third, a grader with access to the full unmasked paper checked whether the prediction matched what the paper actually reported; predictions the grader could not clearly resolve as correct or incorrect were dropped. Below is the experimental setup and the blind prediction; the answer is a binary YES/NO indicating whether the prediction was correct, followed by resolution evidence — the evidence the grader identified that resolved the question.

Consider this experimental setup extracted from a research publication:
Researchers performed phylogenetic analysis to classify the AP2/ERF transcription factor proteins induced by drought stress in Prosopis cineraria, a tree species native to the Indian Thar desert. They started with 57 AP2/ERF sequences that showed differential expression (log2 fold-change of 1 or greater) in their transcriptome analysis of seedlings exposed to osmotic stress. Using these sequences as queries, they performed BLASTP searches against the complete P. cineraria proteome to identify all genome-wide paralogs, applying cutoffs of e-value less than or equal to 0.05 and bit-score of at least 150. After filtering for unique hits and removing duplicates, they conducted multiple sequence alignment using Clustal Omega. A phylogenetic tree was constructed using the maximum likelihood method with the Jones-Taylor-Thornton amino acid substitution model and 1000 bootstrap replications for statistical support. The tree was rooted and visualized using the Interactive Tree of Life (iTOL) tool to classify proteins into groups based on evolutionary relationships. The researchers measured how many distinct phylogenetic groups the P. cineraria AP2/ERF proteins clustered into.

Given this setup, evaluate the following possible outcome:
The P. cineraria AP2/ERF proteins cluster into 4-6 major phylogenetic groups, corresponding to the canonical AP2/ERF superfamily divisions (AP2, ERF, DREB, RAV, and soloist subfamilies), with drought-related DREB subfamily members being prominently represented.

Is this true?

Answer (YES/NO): NO